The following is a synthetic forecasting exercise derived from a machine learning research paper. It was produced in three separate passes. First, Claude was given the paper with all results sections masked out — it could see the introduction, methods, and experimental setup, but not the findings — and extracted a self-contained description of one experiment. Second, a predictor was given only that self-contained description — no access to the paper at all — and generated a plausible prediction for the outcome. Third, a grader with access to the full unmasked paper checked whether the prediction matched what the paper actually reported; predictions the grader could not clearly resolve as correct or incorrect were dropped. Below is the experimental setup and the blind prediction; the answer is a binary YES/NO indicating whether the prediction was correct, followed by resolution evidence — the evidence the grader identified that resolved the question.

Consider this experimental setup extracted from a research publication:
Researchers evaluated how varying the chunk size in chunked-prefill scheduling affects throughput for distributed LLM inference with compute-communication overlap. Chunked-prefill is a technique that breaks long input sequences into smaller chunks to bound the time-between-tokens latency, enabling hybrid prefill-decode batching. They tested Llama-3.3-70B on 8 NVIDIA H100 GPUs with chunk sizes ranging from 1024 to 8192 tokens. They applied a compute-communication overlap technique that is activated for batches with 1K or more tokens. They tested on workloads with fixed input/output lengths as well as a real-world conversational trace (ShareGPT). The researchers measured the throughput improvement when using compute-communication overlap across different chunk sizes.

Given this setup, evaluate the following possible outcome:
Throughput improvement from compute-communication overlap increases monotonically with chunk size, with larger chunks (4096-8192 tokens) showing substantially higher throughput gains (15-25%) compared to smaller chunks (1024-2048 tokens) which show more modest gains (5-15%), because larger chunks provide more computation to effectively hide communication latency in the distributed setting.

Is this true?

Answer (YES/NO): NO